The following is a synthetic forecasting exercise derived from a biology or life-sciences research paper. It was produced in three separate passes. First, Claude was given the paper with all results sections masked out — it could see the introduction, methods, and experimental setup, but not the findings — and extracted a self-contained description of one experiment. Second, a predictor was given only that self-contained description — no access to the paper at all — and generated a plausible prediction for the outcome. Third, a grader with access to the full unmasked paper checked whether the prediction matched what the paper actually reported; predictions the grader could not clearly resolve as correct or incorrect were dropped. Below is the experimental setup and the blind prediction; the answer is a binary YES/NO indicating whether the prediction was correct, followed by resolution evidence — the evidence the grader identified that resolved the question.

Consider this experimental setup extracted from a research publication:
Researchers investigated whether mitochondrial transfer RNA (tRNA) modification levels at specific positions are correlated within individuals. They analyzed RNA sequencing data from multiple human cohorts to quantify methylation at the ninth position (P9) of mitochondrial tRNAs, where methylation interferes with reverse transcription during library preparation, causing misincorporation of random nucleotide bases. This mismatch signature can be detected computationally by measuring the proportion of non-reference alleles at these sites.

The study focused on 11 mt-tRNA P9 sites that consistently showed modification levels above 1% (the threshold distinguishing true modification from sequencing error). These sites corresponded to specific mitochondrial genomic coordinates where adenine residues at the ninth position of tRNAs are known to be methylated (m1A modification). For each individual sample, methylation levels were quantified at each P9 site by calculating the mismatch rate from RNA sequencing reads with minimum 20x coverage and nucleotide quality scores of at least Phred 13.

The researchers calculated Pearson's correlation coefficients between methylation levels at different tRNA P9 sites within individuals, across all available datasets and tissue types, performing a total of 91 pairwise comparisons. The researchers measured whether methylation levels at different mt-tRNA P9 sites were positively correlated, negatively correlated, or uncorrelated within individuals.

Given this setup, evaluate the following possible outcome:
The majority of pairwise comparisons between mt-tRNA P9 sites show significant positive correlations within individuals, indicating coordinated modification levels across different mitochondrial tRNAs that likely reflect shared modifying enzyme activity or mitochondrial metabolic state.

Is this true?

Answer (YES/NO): YES